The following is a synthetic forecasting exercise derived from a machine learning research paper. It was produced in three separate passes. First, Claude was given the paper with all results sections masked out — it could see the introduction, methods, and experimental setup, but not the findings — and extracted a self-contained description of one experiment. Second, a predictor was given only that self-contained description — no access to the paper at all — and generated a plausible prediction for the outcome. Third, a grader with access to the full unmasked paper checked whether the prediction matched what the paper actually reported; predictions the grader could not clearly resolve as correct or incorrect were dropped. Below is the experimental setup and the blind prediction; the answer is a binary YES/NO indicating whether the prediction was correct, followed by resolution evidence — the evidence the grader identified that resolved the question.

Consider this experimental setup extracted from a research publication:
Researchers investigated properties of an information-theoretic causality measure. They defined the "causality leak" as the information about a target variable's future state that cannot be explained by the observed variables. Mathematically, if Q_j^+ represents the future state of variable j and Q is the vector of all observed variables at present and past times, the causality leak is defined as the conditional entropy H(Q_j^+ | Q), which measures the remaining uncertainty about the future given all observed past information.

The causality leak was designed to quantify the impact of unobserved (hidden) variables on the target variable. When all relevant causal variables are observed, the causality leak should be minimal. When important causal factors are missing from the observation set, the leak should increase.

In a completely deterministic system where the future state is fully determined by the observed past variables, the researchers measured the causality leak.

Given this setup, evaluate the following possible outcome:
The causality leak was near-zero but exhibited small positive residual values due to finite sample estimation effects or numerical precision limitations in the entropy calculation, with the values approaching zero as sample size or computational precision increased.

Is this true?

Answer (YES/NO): NO